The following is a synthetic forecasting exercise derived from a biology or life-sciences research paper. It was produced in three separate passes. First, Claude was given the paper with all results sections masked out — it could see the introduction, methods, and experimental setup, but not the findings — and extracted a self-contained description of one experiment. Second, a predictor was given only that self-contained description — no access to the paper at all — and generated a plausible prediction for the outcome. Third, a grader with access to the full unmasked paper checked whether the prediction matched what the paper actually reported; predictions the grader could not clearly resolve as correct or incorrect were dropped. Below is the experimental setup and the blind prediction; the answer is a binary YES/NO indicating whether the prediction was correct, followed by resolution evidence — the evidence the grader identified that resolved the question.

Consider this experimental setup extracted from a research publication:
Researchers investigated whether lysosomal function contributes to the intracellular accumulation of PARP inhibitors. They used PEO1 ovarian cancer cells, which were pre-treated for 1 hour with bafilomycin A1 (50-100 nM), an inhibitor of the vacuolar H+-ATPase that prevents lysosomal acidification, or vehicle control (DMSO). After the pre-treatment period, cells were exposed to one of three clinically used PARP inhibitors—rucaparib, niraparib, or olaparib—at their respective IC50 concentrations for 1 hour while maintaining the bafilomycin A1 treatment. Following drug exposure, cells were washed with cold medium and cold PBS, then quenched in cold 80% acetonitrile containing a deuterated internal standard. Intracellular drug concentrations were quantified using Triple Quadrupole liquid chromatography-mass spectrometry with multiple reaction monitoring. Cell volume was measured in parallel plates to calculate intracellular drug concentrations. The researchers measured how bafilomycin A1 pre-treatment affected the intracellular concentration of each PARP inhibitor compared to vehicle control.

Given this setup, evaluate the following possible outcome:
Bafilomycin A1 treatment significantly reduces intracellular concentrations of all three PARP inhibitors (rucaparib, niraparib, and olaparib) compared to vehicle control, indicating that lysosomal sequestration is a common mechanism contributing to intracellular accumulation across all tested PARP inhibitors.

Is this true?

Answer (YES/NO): NO